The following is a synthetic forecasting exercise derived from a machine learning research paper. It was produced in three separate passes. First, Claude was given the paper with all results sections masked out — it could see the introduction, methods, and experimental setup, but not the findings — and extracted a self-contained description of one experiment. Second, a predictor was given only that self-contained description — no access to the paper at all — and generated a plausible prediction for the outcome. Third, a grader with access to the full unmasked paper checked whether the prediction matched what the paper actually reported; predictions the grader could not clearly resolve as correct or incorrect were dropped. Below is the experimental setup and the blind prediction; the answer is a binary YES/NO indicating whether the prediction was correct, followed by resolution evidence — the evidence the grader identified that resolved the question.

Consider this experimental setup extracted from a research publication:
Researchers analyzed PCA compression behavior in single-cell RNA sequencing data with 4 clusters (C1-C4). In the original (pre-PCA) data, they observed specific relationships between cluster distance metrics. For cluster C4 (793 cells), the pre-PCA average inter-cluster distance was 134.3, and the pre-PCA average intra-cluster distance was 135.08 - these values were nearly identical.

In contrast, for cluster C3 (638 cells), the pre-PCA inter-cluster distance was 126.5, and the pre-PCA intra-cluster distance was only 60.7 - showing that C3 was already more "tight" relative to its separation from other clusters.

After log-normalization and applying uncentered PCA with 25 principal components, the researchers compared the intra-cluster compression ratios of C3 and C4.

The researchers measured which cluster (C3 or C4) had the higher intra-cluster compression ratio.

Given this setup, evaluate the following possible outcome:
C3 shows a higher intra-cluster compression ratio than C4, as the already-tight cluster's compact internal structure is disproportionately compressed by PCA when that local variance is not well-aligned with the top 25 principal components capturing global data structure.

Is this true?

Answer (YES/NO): YES